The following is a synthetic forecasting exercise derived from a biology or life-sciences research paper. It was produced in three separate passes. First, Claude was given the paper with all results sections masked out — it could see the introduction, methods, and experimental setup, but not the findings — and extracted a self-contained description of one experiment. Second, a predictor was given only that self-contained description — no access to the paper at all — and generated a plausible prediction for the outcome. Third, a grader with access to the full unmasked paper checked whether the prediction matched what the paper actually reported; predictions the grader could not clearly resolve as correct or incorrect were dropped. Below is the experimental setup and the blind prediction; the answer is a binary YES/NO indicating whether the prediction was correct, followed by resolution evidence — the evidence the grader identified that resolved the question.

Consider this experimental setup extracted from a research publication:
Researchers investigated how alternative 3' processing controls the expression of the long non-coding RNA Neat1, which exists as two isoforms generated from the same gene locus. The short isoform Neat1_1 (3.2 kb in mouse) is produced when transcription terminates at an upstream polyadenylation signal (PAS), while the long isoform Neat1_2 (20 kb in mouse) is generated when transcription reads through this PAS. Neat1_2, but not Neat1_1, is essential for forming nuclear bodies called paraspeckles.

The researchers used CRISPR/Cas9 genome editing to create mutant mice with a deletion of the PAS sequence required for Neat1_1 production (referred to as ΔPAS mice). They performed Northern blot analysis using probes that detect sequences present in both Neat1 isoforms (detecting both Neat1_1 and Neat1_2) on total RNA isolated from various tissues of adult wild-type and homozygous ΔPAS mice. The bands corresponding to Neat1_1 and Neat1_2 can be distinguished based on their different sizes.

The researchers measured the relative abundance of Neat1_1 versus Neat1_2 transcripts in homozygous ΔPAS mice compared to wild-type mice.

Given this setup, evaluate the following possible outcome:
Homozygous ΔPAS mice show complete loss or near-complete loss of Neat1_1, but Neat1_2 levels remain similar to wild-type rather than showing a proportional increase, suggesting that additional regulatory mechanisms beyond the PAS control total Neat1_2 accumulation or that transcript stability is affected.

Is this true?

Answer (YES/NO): NO